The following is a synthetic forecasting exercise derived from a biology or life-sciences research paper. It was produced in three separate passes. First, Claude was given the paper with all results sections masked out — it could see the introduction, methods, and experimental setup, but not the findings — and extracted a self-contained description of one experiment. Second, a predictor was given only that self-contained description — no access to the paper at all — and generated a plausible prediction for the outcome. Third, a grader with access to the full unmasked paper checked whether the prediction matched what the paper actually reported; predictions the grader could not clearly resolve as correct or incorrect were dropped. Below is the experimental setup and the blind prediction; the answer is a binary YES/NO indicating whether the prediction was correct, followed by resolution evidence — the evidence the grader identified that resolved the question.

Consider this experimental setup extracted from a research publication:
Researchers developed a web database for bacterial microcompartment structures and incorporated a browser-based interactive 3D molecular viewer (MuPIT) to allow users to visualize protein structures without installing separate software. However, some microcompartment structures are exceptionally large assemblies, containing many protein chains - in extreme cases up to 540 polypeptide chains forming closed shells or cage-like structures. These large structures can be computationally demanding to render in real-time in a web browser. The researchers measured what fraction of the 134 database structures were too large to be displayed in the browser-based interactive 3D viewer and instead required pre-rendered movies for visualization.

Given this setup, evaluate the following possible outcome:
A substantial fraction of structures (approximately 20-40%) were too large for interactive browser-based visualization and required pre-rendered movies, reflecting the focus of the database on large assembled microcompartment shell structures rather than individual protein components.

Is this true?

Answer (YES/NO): NO